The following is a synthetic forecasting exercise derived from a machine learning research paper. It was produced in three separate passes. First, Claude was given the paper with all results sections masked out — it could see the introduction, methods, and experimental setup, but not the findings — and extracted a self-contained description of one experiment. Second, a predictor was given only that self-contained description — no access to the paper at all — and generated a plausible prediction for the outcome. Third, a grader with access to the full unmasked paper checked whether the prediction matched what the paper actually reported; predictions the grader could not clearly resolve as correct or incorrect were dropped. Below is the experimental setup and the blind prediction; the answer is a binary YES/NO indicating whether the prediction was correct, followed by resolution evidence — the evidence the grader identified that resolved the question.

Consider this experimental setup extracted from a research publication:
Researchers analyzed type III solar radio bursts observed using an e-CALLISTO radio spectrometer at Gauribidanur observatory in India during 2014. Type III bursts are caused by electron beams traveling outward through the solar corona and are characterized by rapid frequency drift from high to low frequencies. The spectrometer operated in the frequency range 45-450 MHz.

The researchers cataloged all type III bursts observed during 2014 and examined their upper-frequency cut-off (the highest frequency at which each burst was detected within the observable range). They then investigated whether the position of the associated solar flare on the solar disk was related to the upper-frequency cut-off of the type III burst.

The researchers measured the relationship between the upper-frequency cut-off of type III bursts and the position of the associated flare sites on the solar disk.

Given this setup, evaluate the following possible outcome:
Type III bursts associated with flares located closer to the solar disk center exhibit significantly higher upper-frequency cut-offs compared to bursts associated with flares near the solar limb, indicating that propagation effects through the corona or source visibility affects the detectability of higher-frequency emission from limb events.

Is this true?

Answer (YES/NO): YES